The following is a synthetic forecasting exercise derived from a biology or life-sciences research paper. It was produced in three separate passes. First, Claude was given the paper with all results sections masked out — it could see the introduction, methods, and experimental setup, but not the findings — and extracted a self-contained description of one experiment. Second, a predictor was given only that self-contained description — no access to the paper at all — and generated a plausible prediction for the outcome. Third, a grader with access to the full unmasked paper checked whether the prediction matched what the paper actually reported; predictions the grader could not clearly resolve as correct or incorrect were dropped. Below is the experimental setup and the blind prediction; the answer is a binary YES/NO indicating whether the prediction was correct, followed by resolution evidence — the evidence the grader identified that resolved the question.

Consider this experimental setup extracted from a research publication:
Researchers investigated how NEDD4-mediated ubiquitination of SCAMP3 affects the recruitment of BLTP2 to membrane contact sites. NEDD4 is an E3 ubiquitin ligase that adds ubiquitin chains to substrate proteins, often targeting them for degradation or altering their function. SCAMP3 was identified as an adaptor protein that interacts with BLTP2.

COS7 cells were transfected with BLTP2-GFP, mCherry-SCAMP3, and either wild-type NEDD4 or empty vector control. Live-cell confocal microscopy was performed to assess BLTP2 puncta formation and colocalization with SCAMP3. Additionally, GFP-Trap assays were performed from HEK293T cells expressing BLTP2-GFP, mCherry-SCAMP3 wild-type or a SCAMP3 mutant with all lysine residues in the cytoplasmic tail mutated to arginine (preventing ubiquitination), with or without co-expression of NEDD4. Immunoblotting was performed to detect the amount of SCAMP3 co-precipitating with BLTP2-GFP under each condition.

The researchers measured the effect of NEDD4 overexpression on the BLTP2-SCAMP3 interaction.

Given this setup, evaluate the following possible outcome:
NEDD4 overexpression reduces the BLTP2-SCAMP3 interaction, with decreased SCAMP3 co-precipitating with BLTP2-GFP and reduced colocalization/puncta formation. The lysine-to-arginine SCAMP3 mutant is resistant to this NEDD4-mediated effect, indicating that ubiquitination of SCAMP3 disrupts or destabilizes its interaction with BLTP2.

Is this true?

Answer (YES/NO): YES